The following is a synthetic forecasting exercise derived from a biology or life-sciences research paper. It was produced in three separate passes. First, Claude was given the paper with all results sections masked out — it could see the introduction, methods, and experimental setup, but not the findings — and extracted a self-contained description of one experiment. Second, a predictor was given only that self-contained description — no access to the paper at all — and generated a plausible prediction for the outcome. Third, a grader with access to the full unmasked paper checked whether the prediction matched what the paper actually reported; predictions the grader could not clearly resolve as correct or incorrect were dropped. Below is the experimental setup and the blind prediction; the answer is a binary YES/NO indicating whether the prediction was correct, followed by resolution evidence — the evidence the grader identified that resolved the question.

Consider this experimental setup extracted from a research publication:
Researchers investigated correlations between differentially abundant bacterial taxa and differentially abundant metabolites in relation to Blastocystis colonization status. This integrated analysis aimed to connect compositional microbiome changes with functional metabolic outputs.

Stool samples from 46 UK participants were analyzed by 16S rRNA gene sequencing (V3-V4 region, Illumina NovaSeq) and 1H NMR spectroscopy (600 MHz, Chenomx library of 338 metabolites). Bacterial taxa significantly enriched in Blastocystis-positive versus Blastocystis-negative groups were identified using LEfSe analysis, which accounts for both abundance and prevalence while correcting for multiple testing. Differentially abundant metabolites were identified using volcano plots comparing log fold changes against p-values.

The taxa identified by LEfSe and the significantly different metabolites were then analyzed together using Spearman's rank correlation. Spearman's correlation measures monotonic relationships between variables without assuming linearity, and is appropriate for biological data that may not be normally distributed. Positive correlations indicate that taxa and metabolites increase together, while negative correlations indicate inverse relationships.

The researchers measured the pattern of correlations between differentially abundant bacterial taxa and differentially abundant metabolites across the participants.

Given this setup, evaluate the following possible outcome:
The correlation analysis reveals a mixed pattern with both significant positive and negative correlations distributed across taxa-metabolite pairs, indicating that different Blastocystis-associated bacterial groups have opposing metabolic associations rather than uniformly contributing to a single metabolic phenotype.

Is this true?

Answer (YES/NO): NO